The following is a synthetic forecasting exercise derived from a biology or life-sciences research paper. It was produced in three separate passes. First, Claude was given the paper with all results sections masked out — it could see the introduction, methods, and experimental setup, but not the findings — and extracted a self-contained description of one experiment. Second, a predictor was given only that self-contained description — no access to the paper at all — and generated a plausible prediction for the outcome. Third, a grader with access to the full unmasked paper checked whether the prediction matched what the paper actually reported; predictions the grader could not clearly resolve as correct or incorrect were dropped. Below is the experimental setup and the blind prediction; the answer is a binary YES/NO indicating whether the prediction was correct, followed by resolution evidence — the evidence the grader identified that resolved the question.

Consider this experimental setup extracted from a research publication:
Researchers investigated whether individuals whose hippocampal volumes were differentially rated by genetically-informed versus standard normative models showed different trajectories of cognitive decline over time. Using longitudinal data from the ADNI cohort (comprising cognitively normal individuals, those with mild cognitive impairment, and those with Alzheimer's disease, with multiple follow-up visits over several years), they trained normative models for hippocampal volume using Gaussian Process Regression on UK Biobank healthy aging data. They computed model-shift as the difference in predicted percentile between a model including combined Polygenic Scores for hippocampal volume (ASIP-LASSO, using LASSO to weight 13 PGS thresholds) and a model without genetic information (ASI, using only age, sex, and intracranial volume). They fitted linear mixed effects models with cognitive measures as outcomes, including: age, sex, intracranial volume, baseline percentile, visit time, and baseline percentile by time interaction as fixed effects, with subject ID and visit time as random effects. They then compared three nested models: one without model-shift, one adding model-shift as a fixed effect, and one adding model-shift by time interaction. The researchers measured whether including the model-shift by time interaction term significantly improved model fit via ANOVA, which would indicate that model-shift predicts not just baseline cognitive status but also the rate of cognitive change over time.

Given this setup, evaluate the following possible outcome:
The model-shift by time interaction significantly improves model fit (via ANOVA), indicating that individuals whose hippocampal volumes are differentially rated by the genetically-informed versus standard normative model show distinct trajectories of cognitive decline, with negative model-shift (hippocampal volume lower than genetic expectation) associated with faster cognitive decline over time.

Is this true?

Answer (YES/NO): YES